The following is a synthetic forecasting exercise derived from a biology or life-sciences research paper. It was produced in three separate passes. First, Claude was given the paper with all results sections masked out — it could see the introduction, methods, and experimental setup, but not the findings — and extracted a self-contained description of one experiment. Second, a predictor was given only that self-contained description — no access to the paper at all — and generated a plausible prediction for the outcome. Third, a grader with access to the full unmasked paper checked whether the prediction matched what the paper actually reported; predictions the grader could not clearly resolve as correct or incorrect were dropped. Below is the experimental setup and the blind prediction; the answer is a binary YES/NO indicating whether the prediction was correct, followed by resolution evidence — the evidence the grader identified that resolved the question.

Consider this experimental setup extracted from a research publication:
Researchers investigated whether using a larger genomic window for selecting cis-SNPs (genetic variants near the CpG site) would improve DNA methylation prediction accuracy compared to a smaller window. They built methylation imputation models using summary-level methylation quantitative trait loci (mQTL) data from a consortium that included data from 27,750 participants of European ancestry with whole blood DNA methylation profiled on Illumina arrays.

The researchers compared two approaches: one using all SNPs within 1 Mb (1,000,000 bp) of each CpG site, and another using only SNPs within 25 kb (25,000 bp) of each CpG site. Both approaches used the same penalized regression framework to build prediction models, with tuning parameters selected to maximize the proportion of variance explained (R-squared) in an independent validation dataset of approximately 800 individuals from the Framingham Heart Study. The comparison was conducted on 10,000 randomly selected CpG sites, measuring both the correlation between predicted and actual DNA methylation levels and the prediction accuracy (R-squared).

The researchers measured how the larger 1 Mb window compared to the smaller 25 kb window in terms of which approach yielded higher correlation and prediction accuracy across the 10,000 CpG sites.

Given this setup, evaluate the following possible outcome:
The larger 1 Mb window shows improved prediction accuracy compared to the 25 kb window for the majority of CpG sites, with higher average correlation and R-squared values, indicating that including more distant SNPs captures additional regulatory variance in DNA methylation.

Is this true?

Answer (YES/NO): NO